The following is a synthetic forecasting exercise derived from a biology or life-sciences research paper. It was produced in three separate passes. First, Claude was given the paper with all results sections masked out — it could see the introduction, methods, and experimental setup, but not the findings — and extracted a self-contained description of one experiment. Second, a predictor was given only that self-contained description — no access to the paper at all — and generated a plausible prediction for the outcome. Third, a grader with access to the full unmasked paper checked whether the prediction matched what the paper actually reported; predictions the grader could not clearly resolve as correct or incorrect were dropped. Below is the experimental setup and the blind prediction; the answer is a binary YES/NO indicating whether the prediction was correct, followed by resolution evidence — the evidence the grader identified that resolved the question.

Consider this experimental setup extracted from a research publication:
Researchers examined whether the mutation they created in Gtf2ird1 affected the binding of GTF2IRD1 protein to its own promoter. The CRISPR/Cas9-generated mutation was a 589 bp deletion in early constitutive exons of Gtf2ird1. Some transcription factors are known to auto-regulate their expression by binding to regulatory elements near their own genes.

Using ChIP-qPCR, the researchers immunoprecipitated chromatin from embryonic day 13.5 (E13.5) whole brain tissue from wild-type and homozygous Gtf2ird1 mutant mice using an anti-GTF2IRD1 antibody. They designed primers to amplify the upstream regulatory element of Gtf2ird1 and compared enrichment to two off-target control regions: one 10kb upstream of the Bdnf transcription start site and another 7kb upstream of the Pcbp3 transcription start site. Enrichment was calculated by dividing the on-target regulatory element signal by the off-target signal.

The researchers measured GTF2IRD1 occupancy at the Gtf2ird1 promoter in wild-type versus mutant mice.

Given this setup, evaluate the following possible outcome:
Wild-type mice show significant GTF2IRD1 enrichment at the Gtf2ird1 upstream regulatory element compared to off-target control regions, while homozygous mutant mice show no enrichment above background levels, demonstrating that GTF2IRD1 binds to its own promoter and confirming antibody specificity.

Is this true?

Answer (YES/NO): NO